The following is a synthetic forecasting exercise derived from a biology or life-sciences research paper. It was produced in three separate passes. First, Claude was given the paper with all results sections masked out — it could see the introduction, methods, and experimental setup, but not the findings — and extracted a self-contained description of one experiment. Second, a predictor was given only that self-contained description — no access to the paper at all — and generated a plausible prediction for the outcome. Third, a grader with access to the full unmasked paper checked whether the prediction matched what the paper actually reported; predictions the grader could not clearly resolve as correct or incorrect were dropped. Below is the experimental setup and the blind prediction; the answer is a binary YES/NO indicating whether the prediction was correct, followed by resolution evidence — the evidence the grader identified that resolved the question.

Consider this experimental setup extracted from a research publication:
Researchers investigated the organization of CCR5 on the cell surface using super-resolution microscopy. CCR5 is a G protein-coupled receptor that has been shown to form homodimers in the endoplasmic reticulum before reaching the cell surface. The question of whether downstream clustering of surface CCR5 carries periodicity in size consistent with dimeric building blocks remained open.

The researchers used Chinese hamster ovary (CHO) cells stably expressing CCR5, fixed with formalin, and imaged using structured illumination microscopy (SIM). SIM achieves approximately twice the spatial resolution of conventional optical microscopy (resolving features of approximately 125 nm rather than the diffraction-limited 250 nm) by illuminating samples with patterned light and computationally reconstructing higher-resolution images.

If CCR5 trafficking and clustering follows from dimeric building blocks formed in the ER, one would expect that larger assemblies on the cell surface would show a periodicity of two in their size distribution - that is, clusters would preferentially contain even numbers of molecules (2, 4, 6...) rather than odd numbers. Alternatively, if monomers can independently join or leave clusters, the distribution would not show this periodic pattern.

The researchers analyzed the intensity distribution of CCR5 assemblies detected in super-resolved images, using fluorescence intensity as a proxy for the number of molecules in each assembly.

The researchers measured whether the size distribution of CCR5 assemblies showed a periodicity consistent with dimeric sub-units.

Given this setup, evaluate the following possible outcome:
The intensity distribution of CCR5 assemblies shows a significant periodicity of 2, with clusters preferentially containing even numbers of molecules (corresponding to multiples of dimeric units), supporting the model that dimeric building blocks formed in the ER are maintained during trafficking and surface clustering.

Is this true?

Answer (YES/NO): YES